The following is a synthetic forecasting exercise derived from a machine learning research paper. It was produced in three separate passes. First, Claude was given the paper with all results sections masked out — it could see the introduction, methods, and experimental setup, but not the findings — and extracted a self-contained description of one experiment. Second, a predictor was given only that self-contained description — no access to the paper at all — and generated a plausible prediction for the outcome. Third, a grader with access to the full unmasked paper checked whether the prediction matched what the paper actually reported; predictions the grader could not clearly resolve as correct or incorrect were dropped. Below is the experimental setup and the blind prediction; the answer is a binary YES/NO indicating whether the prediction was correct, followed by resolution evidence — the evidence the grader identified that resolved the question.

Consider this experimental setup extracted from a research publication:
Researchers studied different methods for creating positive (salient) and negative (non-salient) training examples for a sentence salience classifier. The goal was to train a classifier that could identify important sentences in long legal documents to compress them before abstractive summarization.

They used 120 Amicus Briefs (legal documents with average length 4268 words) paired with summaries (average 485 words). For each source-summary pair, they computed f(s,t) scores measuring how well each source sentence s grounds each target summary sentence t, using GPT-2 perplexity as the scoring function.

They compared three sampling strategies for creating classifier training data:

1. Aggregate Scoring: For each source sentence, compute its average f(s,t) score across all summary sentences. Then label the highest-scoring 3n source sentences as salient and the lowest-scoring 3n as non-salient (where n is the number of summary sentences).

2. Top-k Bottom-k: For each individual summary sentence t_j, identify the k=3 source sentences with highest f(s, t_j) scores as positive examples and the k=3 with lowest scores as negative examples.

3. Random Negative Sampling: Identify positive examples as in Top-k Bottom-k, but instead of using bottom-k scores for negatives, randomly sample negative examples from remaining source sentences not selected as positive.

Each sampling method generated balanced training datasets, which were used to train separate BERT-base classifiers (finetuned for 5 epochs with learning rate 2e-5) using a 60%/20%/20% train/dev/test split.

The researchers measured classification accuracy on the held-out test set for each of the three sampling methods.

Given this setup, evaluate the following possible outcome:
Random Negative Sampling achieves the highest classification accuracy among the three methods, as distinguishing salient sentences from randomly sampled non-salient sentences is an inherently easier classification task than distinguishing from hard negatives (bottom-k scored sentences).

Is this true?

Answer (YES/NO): NO